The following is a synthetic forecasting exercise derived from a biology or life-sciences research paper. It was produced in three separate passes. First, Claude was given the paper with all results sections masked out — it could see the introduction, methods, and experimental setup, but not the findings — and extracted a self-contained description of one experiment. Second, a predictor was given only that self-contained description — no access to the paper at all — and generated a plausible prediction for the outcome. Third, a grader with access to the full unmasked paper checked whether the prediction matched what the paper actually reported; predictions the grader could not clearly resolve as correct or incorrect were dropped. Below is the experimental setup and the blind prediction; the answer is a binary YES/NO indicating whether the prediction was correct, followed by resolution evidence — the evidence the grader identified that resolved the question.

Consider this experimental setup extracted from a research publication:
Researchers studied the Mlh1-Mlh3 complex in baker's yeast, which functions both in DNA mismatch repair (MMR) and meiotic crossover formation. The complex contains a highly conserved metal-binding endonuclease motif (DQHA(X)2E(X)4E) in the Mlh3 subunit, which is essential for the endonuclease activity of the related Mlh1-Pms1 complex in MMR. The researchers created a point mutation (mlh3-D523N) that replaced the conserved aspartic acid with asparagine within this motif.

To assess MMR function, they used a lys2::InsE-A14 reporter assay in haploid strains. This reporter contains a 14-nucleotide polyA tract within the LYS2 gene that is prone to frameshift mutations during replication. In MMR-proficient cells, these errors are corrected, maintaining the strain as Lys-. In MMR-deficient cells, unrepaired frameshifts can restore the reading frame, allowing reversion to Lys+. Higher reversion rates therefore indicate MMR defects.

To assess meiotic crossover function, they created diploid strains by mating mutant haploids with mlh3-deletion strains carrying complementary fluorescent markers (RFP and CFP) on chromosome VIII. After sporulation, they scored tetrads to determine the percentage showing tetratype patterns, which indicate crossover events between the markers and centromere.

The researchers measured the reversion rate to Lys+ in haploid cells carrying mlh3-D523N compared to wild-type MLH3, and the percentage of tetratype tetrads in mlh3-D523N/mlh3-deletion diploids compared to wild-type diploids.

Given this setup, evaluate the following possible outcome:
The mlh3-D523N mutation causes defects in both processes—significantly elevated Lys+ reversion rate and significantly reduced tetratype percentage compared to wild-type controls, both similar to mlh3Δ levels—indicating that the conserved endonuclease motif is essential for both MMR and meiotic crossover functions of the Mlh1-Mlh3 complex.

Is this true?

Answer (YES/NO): YES